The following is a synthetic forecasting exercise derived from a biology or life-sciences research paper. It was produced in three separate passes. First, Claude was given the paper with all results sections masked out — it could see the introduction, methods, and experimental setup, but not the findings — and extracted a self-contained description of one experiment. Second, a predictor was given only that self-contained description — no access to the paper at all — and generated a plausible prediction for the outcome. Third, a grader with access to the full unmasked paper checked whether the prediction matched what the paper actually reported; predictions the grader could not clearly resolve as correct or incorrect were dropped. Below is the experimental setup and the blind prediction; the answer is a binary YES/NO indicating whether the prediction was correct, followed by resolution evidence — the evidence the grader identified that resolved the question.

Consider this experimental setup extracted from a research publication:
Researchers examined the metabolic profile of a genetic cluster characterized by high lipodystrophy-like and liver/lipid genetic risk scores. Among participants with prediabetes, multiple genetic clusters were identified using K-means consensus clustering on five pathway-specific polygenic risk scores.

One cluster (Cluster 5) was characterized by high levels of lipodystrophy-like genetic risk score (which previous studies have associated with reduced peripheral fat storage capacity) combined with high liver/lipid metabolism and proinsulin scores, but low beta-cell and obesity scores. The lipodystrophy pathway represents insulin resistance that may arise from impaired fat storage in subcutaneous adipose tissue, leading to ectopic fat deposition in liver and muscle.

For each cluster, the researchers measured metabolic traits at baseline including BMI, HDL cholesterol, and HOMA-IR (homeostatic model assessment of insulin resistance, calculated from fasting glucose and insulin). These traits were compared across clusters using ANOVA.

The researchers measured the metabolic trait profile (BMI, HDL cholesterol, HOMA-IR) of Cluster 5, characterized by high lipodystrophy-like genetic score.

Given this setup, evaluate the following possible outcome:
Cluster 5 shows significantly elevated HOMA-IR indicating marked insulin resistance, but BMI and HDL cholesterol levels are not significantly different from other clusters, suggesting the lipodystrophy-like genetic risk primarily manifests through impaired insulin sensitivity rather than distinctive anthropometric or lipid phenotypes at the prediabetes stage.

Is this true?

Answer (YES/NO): NO